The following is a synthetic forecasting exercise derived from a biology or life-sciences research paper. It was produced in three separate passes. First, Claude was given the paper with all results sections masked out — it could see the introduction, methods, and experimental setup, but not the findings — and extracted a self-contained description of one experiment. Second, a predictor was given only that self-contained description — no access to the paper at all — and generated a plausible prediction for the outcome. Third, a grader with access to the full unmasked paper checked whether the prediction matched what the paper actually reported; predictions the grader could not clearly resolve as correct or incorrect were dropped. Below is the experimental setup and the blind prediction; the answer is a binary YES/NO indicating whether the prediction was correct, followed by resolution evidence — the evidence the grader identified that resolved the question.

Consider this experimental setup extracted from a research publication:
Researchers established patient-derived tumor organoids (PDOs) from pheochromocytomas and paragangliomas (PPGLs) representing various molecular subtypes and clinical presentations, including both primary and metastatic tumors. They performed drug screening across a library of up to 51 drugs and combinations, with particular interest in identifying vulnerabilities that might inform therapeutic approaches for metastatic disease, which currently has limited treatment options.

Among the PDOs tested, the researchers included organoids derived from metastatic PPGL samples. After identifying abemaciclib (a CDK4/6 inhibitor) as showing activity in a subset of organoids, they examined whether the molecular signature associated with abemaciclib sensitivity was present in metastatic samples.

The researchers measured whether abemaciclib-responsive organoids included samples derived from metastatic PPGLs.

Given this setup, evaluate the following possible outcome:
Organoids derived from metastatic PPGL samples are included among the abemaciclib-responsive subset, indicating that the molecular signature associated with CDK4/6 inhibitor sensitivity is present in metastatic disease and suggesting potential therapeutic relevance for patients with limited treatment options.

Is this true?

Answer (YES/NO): YES